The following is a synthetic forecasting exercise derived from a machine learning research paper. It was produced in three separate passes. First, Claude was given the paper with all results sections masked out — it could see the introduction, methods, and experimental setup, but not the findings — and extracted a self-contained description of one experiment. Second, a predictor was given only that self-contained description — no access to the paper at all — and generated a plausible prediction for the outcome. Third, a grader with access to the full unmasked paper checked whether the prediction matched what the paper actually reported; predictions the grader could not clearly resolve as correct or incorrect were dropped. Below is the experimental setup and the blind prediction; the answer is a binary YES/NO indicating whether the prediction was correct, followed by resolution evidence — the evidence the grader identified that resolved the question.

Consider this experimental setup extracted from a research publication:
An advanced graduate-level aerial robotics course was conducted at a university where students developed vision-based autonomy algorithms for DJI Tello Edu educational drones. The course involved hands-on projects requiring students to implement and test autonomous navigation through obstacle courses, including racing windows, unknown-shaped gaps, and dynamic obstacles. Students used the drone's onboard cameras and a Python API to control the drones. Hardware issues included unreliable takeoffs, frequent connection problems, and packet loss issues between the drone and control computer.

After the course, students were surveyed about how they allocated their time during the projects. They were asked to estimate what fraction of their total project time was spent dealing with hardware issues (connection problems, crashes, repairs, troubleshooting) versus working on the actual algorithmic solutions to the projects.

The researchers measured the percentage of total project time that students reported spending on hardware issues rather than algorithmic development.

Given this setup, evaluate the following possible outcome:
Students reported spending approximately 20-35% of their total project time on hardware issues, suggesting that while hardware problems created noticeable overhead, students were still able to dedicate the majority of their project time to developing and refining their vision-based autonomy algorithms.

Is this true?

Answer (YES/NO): NO